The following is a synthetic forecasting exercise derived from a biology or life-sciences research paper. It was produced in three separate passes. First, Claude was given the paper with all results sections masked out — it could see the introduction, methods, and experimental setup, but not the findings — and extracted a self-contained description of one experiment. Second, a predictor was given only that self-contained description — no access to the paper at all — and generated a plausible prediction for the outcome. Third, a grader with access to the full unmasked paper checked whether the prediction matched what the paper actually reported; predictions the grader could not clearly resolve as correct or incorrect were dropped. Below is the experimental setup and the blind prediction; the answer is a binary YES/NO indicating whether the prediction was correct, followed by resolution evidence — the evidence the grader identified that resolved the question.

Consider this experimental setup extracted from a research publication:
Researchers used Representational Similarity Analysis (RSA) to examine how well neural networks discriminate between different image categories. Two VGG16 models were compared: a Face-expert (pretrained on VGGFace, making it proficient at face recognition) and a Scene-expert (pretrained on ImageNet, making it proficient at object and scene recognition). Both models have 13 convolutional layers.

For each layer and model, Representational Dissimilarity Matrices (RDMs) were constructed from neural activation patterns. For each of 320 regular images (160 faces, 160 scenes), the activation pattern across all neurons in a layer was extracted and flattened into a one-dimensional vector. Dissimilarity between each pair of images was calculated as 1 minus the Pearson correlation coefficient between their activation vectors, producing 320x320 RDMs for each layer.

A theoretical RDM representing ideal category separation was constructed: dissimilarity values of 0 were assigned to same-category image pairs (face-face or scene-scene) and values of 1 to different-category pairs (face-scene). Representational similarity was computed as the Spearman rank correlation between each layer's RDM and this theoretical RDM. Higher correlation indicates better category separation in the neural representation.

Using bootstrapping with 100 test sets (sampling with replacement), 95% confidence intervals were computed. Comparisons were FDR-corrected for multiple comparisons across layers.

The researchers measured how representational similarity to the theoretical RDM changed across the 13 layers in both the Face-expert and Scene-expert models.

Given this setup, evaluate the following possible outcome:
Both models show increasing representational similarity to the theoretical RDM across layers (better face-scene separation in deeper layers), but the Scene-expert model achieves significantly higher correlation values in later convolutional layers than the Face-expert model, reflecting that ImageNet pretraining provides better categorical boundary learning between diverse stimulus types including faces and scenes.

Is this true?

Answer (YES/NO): NO